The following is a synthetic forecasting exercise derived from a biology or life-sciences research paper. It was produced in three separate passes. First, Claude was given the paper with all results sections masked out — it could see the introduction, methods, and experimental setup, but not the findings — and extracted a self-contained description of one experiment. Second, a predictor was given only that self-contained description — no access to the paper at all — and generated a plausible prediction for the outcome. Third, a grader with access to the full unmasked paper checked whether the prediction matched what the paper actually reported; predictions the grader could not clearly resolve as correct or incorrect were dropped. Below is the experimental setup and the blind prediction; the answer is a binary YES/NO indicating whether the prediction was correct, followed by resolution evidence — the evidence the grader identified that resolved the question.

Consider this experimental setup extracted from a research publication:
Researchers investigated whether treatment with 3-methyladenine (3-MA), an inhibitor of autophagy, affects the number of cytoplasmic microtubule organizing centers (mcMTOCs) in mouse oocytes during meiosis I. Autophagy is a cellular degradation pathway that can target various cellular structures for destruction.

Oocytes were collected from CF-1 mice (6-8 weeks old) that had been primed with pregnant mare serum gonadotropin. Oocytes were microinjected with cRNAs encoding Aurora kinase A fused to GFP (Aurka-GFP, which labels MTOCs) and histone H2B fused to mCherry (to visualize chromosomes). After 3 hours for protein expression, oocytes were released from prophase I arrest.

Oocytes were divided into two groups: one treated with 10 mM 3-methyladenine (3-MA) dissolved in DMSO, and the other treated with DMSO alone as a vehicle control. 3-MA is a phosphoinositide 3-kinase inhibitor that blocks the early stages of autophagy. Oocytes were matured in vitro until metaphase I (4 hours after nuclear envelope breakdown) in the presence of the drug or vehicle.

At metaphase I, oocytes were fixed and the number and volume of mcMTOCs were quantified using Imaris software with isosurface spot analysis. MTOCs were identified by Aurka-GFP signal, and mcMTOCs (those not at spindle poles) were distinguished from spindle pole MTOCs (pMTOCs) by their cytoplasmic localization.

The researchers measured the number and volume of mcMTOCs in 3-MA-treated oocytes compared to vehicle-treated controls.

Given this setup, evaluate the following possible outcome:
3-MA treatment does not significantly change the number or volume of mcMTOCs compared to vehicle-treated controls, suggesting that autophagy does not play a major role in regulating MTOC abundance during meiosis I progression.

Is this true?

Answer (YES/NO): NO